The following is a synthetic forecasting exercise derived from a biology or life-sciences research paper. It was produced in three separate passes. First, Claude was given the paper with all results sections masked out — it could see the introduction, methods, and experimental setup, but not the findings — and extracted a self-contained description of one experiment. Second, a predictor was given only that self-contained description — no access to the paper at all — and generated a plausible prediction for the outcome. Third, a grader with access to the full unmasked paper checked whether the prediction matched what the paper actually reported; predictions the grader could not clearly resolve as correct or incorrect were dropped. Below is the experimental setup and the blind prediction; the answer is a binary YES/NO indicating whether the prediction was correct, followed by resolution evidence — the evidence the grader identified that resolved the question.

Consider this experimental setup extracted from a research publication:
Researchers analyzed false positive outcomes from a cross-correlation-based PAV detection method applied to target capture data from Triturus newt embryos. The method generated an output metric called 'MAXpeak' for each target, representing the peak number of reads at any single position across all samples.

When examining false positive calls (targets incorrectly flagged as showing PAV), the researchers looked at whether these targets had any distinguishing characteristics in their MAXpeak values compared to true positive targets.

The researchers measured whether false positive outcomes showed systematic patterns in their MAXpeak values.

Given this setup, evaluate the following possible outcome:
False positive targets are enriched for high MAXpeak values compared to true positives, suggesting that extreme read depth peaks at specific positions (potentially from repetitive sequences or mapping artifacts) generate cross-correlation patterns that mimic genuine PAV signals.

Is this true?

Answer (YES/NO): NO